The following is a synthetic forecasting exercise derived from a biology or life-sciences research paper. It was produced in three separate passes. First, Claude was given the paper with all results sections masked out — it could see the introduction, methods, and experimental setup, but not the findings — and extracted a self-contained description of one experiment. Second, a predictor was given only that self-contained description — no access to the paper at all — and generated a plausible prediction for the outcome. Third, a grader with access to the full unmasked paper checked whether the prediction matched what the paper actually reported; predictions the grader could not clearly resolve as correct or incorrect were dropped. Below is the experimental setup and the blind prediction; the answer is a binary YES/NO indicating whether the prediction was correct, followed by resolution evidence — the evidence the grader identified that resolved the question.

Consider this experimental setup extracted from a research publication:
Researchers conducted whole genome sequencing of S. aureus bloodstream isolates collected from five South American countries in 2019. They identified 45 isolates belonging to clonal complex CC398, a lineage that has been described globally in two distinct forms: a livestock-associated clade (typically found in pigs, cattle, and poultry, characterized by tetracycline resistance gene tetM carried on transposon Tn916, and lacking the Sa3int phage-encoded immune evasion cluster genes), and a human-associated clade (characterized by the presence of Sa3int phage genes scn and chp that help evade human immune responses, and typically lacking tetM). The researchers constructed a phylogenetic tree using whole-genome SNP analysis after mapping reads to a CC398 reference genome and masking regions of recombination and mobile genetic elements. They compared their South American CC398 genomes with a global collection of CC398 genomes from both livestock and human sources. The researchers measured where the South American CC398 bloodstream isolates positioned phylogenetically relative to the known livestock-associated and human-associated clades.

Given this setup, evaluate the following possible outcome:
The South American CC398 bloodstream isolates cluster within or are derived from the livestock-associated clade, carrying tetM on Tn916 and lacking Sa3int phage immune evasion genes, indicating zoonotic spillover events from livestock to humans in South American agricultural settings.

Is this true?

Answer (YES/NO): NO